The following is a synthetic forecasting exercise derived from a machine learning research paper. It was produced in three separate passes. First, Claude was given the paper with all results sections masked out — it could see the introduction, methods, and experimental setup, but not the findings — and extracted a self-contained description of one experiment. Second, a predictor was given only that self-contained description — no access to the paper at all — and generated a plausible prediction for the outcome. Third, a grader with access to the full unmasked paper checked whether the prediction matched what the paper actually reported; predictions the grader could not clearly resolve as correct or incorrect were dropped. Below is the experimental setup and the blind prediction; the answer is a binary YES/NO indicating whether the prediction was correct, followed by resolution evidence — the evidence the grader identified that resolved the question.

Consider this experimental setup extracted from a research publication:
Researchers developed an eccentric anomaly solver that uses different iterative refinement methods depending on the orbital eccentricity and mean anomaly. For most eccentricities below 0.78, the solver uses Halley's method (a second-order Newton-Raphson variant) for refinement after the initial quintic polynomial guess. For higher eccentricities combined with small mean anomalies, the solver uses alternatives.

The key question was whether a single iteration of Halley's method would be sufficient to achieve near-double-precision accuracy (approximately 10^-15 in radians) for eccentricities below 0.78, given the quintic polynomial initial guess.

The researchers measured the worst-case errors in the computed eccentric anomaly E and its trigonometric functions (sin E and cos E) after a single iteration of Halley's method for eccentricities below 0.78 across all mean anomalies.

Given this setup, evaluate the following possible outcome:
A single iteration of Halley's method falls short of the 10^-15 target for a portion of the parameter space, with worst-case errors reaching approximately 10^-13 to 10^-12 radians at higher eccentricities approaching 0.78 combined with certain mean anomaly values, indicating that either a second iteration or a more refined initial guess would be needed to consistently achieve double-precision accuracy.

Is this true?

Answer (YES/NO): NO